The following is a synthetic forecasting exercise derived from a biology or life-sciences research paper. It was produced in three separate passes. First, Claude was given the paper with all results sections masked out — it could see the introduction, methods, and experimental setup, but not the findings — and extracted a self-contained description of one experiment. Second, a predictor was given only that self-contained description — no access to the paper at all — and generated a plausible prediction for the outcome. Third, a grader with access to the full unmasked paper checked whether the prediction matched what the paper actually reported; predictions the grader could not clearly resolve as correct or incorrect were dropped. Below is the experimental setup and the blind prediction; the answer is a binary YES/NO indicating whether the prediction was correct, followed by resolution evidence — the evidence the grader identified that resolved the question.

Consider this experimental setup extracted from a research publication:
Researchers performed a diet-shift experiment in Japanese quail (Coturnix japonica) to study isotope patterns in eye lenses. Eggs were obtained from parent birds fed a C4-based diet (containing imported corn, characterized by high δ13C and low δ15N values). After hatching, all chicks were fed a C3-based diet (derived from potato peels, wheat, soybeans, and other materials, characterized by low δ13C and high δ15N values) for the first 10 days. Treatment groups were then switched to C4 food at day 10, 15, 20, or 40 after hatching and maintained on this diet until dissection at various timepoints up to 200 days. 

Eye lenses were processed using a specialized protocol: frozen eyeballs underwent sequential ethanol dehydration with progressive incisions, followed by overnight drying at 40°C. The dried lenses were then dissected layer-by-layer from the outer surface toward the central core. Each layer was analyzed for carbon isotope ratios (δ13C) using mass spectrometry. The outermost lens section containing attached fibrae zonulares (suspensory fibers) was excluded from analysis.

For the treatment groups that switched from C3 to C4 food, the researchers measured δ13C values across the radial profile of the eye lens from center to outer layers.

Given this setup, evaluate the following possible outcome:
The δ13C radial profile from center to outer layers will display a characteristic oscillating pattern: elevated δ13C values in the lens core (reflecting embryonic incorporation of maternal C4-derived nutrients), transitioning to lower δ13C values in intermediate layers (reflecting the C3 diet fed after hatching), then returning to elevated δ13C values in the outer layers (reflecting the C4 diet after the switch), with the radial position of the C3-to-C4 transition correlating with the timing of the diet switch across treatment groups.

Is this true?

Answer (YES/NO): YES